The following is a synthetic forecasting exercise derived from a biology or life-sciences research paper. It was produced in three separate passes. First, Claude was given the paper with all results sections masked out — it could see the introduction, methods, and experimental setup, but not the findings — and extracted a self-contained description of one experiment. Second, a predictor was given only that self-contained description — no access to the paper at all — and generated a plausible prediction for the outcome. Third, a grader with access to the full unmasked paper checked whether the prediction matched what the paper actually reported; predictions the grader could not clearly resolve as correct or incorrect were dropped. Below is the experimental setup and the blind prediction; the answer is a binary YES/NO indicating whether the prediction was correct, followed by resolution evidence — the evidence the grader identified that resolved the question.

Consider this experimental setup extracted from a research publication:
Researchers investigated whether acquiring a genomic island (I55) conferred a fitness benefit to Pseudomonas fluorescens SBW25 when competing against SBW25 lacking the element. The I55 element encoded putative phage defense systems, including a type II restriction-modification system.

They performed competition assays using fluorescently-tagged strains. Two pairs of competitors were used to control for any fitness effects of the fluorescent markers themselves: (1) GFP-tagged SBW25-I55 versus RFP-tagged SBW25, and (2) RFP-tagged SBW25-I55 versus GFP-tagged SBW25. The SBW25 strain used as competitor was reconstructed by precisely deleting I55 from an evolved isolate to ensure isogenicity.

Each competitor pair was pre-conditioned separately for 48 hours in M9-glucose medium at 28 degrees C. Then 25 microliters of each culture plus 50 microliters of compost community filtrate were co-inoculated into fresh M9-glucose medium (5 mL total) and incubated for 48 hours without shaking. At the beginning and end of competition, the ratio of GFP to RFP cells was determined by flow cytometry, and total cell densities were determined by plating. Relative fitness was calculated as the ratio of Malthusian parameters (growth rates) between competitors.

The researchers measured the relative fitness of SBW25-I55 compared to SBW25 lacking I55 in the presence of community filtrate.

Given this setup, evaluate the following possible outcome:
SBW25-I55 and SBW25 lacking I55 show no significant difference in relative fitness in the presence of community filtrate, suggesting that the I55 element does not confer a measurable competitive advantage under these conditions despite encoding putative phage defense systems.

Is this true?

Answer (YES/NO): NO